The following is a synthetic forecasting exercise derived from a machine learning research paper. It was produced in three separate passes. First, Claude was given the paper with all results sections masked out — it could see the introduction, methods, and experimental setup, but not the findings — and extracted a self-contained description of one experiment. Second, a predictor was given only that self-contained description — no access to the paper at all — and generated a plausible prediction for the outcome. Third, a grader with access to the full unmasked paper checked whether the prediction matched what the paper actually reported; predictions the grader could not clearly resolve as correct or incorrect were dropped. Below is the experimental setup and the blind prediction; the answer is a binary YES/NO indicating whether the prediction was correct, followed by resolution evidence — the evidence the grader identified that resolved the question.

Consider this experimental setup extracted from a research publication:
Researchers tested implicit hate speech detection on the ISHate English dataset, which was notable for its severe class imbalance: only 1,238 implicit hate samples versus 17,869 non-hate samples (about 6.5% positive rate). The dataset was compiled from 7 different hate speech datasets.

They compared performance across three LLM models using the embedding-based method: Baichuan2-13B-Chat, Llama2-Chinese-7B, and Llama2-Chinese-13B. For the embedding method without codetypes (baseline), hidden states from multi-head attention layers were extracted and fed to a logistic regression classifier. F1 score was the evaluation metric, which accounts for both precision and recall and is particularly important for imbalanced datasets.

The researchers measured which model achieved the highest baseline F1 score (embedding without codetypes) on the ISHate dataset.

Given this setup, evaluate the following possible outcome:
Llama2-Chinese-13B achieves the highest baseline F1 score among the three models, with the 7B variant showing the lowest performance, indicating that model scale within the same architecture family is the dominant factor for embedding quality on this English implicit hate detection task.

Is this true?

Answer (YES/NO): NO